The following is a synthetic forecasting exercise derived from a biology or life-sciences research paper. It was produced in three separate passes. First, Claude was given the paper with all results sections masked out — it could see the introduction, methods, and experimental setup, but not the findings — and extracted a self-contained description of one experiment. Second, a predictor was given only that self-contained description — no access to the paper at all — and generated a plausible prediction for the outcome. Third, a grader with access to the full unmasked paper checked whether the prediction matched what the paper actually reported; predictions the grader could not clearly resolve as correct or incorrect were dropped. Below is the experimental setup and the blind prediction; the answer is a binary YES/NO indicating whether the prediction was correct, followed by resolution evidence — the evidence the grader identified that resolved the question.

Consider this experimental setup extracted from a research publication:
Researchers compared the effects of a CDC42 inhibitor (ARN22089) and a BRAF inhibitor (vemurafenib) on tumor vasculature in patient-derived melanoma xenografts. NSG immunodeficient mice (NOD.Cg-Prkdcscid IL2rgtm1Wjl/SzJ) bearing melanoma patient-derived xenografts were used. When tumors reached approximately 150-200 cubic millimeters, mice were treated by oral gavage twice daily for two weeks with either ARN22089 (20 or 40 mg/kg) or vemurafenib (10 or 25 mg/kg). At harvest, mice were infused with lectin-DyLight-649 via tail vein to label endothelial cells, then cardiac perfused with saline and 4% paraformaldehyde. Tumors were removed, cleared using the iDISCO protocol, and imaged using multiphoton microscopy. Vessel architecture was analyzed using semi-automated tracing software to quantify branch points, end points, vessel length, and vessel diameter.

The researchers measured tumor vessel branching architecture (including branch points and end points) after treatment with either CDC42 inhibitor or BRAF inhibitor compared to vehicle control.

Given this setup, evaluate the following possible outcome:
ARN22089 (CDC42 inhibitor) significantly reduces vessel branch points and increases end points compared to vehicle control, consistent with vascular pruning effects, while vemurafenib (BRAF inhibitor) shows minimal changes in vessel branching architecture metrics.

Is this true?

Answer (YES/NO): NO